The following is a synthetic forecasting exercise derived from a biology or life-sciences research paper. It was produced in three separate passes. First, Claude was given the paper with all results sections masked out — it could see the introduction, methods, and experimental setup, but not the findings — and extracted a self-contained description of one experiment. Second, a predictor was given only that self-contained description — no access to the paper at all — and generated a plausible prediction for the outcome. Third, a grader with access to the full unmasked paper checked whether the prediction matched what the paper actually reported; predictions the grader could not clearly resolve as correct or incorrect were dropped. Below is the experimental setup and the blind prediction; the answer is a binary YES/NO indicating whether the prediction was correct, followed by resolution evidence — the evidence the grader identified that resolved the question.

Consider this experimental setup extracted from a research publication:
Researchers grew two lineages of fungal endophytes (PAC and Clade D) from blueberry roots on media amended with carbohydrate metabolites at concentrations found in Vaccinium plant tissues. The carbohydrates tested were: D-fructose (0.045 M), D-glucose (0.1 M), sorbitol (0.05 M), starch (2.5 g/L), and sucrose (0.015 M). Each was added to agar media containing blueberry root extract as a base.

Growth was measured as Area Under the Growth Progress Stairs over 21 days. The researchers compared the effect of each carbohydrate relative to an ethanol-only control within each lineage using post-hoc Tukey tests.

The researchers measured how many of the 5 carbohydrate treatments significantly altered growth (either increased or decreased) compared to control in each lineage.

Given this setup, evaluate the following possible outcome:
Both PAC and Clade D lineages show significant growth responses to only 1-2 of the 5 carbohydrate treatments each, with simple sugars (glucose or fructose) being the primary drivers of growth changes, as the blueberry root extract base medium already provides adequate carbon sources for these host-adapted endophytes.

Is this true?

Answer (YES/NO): NO